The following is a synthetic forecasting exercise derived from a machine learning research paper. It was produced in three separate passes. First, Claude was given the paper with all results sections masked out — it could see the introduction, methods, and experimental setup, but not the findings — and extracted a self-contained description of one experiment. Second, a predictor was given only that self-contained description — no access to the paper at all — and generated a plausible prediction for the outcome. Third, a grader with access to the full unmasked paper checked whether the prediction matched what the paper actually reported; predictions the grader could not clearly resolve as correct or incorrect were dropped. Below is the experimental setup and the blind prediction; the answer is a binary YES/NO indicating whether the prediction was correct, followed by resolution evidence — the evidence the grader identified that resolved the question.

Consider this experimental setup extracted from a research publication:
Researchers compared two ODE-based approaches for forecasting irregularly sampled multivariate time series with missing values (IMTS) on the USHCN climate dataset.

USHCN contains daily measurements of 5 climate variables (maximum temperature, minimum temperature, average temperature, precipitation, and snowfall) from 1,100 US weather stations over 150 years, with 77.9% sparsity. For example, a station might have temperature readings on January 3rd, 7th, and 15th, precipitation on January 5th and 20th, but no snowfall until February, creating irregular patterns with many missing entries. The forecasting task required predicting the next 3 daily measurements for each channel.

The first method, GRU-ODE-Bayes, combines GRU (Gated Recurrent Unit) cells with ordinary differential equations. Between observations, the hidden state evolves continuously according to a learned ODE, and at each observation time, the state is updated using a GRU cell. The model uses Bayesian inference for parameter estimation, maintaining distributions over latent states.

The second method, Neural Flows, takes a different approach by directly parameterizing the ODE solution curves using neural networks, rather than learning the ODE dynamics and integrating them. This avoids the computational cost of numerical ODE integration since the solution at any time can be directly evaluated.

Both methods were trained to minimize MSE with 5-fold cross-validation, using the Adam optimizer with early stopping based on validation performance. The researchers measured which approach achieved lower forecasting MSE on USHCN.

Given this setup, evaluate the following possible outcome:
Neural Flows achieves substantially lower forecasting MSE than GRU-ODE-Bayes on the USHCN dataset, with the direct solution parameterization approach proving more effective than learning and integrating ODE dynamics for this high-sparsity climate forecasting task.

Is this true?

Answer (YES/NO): NO